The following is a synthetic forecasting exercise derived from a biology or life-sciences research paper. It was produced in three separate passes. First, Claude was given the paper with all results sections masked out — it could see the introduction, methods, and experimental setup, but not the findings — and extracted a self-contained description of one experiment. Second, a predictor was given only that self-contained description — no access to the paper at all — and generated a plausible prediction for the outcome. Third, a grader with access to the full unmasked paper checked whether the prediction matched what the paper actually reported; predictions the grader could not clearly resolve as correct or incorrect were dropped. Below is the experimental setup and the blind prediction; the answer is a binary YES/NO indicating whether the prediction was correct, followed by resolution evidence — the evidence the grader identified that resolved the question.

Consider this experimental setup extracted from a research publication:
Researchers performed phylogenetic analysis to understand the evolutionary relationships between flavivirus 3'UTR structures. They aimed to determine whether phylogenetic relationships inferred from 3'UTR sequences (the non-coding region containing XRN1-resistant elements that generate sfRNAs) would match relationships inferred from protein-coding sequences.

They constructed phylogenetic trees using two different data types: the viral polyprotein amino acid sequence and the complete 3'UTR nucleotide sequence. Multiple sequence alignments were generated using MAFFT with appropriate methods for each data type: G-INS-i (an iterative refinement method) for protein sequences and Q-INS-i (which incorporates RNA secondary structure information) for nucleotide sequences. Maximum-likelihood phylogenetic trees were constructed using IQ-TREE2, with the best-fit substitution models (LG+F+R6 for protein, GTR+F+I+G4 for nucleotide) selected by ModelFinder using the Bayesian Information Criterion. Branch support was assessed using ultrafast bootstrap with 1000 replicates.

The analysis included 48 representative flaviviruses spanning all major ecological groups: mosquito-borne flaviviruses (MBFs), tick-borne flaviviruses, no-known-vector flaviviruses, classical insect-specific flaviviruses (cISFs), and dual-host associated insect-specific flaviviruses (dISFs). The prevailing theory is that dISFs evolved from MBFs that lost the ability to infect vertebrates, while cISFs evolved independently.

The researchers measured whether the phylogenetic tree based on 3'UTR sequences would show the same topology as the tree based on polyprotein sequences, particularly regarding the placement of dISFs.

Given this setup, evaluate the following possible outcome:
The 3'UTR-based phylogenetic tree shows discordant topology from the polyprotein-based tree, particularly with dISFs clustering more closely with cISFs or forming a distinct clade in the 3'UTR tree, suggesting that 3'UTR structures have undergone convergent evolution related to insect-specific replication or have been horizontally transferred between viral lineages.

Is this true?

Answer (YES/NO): NO